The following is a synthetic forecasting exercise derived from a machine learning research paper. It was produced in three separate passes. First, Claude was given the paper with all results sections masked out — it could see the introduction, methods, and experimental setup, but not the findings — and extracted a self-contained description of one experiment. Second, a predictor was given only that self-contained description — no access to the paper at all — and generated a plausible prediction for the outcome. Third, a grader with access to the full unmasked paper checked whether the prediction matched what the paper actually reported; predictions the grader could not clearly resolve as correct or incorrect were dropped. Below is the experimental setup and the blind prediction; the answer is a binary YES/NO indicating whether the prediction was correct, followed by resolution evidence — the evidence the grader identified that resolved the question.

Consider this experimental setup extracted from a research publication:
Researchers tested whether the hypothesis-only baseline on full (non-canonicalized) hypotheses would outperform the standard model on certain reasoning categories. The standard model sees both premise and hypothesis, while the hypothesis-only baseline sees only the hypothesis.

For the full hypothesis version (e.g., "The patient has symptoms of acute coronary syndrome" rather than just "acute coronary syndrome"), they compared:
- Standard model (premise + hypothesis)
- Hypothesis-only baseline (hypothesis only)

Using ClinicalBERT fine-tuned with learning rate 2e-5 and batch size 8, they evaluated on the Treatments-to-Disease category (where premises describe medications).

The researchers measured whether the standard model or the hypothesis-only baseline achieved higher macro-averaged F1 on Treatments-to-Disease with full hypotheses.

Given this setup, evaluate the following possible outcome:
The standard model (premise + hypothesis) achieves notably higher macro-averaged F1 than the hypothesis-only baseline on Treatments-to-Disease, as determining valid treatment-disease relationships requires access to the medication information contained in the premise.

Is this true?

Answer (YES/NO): NO